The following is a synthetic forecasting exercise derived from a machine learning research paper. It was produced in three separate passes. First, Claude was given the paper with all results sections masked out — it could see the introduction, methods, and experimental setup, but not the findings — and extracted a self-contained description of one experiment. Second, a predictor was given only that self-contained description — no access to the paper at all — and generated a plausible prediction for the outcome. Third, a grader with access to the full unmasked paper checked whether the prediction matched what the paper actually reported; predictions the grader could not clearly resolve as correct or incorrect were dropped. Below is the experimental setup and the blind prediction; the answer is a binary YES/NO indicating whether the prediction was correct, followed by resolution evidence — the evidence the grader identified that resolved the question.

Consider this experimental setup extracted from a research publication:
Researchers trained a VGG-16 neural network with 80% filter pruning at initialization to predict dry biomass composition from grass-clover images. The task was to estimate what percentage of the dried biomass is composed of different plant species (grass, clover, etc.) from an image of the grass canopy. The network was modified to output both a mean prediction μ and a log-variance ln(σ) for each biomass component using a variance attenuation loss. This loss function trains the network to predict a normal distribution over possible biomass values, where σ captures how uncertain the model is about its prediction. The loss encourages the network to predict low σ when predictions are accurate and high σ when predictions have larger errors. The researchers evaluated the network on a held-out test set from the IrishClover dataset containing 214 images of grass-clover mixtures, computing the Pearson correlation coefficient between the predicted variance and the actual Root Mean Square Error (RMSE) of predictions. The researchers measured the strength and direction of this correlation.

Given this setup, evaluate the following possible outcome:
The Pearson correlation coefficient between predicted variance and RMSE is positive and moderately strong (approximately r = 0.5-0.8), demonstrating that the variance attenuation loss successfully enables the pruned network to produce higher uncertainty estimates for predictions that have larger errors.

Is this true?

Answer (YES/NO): YES